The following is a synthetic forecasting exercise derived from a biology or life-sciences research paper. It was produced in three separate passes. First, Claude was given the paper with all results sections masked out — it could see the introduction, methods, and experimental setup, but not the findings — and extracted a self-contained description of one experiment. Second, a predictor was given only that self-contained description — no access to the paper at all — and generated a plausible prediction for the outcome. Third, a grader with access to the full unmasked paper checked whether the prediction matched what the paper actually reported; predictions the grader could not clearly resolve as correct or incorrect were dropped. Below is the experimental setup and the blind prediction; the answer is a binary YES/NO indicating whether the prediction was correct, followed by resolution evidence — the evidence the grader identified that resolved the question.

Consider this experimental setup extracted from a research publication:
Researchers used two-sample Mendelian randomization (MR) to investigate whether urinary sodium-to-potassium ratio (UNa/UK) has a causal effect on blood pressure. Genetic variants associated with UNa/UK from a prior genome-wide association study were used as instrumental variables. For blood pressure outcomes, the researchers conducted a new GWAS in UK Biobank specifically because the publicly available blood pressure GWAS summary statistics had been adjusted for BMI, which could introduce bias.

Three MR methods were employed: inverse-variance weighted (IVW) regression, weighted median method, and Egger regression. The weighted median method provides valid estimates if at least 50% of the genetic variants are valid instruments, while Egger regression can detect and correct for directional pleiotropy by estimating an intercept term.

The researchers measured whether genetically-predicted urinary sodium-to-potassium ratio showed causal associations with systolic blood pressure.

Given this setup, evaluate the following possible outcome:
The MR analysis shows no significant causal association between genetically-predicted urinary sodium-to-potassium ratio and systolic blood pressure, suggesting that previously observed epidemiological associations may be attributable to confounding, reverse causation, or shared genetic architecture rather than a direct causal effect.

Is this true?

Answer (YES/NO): NO